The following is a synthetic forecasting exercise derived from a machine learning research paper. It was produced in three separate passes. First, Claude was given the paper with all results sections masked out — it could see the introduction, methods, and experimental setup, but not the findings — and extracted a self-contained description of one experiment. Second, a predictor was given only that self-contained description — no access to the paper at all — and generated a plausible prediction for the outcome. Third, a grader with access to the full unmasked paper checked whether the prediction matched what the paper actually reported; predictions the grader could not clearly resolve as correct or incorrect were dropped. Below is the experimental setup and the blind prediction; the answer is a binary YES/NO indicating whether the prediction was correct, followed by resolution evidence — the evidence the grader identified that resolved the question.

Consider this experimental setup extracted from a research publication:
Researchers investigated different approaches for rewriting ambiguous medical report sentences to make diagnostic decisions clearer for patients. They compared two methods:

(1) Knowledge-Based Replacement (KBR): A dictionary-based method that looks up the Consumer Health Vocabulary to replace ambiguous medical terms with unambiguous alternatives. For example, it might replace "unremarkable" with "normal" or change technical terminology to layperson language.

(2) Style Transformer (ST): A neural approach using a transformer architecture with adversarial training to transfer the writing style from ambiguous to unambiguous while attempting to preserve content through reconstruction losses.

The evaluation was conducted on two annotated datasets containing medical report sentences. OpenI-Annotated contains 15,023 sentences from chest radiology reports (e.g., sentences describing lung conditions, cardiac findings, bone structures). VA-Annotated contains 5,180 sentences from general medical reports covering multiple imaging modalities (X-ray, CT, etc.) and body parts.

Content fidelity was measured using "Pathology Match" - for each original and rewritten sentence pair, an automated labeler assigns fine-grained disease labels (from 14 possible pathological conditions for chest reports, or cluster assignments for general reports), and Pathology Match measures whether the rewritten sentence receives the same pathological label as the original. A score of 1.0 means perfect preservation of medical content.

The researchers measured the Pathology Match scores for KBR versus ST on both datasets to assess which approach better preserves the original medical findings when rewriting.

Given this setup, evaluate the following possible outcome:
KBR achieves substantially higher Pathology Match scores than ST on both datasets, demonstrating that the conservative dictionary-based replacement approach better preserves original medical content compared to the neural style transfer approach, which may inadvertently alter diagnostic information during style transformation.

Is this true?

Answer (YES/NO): YES